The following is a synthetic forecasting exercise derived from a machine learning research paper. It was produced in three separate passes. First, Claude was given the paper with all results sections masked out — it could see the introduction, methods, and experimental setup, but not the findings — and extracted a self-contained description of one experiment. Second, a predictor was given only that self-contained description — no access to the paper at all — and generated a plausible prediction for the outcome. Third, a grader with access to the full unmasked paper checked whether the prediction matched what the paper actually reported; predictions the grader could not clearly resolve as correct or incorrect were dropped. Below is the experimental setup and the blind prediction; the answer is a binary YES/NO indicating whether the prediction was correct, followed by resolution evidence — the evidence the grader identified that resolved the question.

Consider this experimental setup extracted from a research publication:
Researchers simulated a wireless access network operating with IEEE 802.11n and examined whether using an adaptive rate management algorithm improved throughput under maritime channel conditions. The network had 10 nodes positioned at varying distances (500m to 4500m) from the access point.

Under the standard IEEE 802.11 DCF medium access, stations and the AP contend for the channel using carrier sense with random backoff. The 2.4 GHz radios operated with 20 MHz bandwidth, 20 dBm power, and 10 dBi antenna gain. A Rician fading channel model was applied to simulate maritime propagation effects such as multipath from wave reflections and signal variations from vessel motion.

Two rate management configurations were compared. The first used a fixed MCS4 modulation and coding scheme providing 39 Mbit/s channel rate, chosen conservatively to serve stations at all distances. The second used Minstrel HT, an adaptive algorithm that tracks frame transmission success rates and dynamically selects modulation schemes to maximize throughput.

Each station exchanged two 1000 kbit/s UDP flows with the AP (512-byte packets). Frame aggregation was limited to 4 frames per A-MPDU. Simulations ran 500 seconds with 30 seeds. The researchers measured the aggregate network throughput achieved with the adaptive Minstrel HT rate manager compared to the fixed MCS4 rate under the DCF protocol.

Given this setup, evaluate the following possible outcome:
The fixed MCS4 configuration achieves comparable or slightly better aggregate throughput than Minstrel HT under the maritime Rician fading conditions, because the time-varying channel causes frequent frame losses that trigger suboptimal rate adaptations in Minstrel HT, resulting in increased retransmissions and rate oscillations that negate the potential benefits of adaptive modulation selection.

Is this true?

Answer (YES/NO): NO